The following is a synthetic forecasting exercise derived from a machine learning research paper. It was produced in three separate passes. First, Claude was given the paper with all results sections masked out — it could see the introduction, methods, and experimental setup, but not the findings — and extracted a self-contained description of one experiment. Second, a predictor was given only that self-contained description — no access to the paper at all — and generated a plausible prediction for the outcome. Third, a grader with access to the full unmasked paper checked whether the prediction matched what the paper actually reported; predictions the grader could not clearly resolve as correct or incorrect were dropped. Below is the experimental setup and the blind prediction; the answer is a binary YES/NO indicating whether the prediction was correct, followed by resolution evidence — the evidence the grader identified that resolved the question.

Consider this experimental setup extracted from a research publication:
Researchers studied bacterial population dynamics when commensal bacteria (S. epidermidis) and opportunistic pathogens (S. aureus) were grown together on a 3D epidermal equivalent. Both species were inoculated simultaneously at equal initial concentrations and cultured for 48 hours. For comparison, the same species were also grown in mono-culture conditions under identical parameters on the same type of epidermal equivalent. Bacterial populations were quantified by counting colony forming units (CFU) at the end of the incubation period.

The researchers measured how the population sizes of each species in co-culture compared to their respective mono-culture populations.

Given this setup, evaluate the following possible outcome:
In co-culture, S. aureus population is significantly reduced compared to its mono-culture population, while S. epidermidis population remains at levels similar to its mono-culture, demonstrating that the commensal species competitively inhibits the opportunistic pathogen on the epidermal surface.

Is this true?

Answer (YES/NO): NO